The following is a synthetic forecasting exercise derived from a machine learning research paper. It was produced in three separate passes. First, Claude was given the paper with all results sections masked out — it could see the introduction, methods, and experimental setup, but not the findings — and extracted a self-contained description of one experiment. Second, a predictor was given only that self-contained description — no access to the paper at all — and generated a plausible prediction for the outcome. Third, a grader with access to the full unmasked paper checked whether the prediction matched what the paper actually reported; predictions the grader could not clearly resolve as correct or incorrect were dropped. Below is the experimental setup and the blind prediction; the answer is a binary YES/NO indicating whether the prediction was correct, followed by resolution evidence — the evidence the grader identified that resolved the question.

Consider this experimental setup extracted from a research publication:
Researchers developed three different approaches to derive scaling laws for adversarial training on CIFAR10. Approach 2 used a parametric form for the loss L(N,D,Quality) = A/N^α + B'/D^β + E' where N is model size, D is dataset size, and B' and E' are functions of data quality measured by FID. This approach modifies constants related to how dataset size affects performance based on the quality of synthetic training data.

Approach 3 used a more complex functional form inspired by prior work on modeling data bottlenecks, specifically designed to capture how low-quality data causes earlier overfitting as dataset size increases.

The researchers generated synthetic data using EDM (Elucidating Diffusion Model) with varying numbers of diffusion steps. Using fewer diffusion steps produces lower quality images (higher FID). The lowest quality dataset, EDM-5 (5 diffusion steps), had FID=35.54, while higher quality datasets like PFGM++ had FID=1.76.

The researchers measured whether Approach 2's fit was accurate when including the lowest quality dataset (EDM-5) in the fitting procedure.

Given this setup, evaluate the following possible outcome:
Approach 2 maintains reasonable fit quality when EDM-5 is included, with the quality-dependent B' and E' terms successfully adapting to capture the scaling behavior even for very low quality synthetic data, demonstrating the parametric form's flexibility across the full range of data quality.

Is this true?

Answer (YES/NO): NO